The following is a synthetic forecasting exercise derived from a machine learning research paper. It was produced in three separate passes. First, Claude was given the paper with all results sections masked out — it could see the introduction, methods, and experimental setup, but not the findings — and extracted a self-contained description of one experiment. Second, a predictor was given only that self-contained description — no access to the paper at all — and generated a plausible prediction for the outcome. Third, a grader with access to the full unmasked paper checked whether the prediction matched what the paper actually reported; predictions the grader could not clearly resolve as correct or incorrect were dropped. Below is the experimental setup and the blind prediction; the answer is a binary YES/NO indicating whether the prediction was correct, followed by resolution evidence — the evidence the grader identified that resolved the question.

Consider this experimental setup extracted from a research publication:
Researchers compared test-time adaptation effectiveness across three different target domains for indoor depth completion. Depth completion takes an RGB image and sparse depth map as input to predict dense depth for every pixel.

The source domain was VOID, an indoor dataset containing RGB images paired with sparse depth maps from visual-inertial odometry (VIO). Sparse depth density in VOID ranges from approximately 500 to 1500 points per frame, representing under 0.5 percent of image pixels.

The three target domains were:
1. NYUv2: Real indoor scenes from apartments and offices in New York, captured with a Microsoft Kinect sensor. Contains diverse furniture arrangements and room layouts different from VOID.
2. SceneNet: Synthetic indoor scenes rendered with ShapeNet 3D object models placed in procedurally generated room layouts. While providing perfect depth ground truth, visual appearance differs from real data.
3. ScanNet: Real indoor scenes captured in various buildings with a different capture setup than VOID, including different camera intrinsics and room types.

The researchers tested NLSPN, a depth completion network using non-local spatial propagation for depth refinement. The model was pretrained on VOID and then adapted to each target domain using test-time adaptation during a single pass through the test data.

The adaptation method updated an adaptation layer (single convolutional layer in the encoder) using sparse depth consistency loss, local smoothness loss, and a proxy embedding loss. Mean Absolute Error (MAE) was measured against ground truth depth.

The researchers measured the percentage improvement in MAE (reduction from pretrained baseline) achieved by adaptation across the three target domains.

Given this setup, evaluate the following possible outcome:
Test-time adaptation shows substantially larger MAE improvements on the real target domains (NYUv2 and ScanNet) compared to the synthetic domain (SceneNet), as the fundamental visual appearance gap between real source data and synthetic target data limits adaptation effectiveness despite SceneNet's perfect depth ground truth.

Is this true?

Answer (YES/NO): YES